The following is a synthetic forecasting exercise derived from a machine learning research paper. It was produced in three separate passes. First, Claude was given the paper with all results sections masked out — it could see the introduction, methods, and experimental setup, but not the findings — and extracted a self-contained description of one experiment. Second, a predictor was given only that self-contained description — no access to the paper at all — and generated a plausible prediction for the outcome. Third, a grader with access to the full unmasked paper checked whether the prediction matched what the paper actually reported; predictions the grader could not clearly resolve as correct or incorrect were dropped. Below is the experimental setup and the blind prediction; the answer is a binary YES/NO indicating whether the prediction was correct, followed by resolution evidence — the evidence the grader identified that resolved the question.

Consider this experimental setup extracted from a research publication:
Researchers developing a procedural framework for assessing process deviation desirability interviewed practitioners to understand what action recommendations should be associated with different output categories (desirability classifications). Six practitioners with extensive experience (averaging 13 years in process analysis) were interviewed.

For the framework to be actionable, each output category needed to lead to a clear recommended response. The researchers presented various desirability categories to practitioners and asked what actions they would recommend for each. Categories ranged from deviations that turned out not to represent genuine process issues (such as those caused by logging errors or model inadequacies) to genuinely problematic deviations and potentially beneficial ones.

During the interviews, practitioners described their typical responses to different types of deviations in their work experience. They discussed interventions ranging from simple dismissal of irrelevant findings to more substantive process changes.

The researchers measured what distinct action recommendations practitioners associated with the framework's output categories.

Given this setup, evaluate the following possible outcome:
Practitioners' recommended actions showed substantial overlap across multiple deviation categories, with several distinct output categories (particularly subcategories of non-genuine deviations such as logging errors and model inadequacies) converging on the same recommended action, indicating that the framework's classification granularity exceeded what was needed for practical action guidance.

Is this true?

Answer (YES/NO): NO